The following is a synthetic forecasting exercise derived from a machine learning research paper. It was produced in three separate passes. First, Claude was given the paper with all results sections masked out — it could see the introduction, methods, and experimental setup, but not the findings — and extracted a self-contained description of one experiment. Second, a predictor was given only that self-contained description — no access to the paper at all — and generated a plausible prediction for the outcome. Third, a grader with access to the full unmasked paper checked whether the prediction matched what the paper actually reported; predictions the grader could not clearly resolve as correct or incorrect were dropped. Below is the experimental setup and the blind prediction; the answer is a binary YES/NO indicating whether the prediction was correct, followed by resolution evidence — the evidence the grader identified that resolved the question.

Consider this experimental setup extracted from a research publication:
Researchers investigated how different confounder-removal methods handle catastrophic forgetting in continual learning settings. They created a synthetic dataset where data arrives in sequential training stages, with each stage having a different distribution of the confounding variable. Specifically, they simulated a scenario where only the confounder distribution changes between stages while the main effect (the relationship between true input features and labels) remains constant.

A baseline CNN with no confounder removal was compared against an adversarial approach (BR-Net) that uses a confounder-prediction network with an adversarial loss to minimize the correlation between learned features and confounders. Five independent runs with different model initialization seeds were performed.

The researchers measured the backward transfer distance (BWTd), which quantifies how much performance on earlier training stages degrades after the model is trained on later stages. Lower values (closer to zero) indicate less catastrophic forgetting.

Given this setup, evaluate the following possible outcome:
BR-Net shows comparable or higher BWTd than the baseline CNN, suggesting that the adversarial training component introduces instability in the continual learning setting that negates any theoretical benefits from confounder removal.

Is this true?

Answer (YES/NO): YES